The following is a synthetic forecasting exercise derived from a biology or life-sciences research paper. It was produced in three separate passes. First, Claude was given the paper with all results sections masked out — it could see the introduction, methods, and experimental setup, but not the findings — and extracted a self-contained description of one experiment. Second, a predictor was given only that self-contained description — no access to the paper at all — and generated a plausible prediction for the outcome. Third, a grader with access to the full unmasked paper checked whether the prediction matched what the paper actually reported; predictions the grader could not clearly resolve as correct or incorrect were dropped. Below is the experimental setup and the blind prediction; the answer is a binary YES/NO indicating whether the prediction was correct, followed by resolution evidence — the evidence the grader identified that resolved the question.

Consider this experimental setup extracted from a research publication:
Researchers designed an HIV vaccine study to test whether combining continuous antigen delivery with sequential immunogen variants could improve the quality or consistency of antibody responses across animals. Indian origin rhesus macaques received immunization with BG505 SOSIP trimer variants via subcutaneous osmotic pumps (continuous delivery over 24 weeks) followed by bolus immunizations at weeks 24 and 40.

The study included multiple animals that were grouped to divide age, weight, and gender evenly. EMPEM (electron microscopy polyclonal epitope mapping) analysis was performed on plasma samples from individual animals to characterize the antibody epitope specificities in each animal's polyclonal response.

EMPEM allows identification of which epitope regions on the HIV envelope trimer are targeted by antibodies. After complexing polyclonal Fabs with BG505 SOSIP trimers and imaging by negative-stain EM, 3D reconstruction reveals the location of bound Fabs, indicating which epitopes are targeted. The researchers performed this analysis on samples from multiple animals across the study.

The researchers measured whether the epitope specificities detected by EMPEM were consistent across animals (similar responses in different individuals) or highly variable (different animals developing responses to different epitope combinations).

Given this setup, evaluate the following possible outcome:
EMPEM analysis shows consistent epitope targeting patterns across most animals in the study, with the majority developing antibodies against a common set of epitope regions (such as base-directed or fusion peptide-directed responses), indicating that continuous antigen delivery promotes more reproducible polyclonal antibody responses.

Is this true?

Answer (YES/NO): NO